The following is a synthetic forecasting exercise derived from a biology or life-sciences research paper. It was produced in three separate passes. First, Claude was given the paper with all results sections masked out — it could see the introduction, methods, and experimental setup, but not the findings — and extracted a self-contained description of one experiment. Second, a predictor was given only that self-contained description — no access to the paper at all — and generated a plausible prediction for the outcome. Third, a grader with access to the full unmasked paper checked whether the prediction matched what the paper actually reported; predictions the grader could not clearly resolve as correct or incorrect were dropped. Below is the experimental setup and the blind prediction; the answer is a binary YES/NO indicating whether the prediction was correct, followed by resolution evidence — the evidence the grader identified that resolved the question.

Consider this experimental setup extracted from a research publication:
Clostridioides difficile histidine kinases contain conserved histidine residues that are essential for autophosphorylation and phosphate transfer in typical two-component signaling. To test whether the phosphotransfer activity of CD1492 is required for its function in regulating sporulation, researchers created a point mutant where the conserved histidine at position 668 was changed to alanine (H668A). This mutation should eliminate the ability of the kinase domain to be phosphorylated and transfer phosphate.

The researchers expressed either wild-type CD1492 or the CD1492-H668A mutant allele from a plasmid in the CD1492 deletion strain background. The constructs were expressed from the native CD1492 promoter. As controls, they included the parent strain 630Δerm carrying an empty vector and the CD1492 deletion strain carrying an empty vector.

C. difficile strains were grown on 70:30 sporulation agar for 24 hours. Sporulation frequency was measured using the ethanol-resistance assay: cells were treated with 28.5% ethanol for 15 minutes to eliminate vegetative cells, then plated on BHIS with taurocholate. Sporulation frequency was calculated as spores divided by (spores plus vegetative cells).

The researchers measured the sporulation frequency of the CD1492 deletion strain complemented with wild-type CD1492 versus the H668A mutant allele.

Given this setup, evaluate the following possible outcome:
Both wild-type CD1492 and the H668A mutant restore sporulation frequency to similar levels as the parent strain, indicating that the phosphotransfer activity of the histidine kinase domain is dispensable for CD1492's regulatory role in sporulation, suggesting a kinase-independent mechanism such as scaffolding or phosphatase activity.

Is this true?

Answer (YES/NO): NO